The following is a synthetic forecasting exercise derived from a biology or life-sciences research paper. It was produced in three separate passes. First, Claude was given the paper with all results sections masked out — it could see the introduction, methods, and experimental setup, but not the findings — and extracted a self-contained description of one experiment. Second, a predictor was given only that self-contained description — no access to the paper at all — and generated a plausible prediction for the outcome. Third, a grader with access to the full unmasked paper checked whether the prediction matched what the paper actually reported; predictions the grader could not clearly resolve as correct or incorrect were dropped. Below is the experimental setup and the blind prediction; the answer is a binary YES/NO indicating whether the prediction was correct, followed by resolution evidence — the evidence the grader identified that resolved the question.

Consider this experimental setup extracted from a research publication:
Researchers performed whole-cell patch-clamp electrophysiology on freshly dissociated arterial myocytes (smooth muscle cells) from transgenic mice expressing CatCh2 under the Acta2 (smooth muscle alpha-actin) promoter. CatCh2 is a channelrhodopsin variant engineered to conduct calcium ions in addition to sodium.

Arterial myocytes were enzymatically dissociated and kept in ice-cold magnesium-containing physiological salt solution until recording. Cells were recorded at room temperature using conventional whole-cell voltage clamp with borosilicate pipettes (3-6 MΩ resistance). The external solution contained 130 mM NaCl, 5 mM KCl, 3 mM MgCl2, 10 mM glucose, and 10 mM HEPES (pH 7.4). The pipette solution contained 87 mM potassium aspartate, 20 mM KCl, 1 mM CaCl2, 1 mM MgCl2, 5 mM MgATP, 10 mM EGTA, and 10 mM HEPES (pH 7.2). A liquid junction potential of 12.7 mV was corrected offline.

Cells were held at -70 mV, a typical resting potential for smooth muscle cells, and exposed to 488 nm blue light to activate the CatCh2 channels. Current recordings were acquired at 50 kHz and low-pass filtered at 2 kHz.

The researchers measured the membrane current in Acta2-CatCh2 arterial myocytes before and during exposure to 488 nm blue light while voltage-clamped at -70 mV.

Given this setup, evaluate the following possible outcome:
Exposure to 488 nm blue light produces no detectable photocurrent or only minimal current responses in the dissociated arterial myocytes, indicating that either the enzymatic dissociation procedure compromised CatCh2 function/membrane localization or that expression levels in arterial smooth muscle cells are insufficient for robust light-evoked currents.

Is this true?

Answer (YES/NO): NO